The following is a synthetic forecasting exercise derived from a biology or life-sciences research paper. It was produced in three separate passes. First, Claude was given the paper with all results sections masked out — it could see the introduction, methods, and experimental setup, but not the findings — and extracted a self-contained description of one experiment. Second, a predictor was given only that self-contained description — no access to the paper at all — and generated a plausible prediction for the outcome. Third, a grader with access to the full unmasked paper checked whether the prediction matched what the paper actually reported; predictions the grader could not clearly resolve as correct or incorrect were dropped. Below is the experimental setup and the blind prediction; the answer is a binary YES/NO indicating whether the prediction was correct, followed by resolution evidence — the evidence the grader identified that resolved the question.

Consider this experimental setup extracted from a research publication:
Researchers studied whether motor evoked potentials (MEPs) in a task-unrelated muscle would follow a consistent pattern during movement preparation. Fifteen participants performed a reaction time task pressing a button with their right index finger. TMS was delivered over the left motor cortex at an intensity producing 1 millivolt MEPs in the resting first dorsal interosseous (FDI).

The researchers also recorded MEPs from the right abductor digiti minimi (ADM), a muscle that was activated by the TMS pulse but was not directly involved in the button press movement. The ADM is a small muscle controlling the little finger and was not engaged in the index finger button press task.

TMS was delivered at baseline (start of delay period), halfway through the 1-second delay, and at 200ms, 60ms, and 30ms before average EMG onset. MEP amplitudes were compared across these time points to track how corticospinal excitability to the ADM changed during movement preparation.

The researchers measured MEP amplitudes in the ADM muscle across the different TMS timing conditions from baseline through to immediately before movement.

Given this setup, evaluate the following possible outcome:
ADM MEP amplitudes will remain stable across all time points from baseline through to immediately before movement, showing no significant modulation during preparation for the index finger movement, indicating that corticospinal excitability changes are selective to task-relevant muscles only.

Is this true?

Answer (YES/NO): NO